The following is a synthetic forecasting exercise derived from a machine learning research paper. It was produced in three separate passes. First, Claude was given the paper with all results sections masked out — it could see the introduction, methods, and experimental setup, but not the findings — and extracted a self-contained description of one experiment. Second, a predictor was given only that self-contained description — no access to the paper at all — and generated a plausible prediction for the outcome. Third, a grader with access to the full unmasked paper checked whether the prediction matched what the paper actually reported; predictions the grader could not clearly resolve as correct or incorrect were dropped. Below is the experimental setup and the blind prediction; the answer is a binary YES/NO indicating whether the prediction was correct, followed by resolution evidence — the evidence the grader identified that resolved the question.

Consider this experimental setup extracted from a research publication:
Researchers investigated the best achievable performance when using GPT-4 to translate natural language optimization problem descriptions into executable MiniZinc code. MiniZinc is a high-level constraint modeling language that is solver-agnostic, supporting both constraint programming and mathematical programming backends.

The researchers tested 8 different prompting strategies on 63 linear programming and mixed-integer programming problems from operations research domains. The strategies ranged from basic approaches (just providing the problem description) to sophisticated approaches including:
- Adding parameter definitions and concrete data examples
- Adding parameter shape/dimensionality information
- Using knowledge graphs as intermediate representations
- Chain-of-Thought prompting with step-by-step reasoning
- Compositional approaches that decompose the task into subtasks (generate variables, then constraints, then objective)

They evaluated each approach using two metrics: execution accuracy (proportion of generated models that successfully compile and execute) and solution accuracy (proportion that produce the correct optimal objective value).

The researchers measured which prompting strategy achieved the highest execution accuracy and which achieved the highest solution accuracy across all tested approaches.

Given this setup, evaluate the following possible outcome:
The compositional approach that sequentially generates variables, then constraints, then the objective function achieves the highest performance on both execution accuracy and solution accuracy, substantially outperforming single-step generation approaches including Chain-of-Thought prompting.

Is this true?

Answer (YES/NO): NO